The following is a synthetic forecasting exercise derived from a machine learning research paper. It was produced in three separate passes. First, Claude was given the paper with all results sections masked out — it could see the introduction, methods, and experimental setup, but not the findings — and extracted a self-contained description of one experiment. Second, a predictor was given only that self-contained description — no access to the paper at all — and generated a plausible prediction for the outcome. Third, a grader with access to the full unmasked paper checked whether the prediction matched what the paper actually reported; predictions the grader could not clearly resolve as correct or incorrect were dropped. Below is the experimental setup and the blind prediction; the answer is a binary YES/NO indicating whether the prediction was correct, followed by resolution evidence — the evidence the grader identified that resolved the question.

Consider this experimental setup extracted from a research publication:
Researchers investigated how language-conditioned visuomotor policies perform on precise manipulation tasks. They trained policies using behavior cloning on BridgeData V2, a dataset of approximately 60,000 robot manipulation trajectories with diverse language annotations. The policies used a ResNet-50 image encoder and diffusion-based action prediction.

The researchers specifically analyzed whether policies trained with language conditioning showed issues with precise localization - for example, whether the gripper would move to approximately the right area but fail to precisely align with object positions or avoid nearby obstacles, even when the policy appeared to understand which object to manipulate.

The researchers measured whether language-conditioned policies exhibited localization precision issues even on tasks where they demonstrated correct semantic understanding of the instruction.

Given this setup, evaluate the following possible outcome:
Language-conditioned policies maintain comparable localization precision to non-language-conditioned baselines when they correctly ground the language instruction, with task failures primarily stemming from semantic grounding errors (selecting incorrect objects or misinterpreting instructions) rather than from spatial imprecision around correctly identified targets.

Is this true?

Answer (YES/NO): NO